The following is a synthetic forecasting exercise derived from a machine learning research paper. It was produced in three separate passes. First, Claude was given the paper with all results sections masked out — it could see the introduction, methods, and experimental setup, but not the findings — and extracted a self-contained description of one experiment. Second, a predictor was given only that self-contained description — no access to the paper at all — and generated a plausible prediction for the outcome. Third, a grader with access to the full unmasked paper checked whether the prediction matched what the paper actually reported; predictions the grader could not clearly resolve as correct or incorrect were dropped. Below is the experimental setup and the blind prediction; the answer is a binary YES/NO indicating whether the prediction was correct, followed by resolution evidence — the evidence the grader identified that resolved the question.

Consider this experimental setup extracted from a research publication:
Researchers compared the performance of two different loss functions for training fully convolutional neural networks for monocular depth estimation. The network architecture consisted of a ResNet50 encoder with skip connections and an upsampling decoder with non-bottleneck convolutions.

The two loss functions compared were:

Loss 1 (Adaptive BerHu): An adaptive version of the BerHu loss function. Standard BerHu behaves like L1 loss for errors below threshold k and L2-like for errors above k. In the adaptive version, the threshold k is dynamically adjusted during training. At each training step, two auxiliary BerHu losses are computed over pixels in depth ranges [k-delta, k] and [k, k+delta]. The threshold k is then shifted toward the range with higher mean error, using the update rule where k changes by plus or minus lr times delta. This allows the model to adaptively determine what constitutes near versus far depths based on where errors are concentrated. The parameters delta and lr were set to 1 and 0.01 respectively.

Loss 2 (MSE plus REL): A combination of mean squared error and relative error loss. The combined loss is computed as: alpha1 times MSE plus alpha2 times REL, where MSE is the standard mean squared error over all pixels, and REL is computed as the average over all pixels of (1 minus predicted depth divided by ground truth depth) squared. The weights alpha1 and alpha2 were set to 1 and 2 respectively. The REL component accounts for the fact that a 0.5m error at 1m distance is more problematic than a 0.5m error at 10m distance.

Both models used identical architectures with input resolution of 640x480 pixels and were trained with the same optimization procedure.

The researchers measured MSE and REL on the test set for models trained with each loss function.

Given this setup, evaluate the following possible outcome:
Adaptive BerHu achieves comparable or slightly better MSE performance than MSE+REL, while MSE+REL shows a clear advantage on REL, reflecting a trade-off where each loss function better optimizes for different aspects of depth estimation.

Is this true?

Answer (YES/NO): NO